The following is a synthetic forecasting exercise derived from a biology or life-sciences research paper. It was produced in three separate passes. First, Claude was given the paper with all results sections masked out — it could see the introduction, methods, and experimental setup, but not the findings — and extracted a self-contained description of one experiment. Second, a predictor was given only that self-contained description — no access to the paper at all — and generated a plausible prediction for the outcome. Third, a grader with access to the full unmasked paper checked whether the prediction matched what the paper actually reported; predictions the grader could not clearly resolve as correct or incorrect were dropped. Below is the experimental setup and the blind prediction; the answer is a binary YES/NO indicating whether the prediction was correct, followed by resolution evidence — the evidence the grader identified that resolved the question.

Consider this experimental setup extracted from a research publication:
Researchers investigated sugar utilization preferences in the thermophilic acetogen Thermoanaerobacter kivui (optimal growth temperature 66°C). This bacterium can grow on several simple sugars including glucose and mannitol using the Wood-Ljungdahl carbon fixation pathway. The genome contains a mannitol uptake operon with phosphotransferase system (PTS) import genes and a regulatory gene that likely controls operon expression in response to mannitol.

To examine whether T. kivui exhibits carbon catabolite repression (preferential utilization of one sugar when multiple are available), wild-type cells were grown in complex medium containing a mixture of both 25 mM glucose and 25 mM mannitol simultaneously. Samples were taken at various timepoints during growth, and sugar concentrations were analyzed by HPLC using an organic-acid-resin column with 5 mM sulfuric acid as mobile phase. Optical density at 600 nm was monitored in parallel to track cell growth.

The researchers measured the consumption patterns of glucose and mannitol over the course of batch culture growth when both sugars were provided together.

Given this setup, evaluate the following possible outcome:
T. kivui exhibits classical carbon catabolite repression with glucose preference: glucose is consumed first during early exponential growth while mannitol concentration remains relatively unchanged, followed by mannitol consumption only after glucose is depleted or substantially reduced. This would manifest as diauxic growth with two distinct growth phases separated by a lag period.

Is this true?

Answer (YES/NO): YES